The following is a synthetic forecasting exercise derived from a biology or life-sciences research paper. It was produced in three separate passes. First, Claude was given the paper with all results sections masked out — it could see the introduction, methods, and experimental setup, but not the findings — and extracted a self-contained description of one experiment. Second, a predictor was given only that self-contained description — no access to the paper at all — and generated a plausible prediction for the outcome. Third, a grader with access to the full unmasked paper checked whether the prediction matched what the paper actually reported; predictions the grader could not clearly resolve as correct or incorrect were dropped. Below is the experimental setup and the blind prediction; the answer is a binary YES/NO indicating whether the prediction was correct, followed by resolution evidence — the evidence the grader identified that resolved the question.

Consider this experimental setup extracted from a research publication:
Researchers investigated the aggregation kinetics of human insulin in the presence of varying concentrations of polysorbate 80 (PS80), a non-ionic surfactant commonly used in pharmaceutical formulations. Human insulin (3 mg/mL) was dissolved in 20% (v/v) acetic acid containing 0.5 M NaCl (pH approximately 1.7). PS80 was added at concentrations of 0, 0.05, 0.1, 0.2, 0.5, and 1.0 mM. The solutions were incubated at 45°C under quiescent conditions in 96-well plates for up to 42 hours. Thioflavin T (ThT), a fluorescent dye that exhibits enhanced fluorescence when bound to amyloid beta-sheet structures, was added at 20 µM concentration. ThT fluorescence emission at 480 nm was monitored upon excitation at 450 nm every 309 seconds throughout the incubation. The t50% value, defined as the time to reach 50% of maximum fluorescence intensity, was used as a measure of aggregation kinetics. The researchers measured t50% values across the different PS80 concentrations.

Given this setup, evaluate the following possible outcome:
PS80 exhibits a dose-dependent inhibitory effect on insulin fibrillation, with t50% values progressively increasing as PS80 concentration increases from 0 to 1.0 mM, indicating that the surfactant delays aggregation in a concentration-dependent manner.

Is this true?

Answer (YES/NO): NO